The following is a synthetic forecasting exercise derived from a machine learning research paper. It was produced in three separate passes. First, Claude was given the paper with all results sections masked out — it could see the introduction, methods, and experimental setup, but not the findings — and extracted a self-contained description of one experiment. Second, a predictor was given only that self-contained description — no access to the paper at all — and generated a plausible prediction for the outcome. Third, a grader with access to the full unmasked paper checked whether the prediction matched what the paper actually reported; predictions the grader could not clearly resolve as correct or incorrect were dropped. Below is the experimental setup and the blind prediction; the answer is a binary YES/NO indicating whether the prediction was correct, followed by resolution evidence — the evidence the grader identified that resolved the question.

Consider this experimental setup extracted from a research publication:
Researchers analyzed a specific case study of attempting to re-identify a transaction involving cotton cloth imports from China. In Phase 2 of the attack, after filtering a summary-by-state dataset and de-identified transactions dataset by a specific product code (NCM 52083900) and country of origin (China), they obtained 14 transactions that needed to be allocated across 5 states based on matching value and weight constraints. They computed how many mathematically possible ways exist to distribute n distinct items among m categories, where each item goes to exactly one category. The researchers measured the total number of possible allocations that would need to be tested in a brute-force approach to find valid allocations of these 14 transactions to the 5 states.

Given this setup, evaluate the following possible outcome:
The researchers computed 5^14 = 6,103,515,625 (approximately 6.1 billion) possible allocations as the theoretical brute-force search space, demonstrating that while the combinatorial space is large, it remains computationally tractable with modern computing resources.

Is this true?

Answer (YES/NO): NO